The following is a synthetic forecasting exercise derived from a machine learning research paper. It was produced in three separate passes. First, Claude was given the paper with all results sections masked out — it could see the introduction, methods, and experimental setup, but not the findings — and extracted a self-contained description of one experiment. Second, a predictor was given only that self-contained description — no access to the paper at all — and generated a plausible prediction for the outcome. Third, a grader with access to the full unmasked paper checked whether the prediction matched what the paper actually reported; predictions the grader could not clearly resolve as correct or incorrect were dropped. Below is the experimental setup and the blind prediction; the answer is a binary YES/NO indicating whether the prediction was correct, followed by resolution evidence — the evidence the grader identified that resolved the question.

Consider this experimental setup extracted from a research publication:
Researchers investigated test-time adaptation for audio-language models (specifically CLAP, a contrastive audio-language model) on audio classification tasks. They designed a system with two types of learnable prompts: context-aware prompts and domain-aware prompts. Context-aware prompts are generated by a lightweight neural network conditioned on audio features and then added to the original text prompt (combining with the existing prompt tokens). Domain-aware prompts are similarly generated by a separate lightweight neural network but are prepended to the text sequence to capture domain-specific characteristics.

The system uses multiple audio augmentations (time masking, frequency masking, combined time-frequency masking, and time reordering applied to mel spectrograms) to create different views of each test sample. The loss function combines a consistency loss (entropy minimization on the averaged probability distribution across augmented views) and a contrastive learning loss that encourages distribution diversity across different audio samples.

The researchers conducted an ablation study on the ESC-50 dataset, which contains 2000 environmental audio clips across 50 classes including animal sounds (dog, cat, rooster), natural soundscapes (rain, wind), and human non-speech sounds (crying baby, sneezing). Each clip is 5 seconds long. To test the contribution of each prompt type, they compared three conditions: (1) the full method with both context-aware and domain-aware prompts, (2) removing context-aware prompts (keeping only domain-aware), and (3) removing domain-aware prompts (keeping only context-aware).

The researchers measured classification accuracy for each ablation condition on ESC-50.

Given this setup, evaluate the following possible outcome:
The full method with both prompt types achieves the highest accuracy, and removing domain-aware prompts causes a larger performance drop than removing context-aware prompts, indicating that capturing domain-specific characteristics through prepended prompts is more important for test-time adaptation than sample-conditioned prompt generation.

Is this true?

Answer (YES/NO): YES